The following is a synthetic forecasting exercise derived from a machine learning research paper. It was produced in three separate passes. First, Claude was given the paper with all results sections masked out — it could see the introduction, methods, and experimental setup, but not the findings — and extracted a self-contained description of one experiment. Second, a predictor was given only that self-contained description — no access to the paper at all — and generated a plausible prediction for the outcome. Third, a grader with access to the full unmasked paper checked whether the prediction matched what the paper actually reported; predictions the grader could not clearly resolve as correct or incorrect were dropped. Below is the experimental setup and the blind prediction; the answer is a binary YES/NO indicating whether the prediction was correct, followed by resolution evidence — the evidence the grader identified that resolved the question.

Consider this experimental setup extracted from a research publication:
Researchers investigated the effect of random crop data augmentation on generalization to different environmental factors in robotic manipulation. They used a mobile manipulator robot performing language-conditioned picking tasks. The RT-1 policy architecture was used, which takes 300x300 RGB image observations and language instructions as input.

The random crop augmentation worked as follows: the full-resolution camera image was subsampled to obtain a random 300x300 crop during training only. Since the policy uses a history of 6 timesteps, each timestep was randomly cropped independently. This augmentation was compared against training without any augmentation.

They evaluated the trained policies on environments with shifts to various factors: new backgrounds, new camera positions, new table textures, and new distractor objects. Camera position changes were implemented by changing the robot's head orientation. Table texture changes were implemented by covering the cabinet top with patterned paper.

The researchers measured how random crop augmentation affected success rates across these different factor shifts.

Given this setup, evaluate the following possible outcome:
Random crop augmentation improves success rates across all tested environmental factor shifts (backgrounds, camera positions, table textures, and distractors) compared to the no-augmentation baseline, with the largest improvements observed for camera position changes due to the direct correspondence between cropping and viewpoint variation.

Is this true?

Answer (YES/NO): NO